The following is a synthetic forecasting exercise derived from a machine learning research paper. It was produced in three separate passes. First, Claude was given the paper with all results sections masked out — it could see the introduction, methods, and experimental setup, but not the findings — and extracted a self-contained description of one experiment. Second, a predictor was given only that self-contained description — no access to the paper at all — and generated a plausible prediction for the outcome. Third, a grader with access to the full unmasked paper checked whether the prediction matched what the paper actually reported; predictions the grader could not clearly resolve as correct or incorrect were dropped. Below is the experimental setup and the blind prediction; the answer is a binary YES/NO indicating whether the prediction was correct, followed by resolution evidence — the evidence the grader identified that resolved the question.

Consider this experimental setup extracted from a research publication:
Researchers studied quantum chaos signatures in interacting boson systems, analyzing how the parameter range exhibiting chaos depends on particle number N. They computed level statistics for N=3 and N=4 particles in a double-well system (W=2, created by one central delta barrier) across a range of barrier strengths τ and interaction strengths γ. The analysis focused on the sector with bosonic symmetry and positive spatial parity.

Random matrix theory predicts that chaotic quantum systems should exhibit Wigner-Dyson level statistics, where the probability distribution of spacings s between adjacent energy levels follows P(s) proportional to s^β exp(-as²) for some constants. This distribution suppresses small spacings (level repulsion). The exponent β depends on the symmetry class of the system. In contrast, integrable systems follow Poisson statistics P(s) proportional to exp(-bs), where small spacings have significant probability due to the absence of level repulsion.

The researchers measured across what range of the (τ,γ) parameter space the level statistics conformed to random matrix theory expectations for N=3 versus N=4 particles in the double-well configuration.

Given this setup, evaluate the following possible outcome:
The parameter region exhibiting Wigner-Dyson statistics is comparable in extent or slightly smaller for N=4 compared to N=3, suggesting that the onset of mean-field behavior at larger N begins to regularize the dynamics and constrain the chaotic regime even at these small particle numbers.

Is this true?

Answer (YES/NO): NO